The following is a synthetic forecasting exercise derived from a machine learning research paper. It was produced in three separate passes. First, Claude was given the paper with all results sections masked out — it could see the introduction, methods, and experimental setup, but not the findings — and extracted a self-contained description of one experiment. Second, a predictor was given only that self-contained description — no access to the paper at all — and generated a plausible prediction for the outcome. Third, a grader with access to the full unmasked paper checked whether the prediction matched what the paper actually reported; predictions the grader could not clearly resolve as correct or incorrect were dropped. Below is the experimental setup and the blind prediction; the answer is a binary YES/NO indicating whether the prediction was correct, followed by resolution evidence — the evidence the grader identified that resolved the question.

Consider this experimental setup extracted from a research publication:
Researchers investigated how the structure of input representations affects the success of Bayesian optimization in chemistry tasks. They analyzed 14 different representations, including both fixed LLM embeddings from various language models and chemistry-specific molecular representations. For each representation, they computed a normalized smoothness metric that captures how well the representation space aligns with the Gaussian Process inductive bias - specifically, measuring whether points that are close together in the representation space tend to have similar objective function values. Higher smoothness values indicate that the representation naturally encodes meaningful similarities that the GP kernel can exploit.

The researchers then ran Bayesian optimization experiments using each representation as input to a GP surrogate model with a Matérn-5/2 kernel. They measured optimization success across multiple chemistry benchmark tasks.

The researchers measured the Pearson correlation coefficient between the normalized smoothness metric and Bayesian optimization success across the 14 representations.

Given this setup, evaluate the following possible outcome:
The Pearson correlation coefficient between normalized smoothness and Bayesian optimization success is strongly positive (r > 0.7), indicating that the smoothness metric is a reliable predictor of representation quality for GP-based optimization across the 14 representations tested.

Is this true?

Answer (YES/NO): YES